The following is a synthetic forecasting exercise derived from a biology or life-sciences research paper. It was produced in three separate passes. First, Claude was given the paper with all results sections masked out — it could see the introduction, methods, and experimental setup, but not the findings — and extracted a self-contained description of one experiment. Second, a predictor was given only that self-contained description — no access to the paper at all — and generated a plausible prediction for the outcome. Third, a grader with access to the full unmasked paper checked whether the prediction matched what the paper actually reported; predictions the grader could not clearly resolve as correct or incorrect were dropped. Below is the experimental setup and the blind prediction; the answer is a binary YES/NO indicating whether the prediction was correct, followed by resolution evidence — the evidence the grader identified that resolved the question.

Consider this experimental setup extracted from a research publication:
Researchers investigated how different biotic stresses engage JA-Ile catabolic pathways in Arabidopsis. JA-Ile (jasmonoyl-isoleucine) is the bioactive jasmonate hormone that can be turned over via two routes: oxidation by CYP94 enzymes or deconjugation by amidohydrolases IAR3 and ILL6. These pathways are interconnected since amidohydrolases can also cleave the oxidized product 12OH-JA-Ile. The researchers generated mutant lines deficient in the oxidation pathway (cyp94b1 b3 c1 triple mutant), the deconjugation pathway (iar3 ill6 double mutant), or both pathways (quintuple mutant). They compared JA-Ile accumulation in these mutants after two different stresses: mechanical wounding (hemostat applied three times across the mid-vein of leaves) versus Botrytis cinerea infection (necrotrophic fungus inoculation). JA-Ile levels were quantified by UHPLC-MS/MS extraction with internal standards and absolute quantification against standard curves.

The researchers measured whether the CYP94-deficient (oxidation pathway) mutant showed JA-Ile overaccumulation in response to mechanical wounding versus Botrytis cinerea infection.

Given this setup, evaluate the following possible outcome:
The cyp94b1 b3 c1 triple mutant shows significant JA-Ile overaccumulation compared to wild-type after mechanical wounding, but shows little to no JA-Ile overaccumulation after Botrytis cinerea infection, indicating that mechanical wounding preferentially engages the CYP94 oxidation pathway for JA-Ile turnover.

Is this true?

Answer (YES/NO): YES